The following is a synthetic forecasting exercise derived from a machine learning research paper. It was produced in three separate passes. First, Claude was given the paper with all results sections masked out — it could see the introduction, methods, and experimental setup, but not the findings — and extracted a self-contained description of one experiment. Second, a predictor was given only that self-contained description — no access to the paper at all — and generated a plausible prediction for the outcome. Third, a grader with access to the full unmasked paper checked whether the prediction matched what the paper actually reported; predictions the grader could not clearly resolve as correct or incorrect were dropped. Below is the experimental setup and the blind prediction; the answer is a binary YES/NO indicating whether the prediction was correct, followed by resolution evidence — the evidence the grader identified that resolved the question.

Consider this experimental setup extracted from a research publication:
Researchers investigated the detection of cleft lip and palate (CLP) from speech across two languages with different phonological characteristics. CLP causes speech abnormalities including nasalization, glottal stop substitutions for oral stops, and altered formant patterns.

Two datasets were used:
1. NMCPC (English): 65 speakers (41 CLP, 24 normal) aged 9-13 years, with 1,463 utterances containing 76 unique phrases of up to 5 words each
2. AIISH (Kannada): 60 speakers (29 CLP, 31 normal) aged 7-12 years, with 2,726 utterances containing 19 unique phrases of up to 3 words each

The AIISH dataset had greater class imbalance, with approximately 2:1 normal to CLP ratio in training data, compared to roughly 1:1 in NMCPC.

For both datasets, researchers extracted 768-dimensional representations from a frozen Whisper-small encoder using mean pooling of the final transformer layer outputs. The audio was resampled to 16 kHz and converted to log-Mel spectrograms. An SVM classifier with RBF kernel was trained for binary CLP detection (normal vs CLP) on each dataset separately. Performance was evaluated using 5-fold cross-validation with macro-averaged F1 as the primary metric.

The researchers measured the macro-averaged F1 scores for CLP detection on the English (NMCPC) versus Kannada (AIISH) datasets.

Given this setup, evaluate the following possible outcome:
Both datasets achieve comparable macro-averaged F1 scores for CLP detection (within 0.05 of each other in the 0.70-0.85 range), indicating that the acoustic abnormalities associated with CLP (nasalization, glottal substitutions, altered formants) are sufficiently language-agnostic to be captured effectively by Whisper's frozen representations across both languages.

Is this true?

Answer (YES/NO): NO